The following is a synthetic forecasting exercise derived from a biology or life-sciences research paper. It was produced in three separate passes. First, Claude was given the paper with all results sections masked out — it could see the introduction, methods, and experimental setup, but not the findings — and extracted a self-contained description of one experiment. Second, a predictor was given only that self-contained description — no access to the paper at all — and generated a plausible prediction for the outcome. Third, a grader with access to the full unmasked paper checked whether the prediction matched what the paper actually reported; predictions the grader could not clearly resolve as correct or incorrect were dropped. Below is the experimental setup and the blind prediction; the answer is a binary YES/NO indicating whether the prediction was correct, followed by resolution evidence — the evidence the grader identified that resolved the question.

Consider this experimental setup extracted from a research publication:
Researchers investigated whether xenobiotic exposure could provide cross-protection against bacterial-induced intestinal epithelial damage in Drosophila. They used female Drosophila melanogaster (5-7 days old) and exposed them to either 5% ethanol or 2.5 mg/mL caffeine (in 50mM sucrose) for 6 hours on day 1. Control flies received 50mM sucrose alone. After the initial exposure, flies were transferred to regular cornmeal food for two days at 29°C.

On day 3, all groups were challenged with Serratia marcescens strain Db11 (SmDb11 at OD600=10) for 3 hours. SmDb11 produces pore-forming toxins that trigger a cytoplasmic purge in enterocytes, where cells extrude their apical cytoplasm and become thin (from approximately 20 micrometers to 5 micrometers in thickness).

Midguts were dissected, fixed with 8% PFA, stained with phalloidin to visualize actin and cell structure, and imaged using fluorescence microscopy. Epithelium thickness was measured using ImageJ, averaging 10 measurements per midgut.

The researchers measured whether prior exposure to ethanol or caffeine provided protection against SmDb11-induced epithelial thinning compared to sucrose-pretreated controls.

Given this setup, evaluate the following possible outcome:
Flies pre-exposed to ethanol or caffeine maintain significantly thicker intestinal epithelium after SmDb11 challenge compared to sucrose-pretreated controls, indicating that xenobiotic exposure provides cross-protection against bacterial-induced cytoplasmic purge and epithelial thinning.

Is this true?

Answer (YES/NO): YES